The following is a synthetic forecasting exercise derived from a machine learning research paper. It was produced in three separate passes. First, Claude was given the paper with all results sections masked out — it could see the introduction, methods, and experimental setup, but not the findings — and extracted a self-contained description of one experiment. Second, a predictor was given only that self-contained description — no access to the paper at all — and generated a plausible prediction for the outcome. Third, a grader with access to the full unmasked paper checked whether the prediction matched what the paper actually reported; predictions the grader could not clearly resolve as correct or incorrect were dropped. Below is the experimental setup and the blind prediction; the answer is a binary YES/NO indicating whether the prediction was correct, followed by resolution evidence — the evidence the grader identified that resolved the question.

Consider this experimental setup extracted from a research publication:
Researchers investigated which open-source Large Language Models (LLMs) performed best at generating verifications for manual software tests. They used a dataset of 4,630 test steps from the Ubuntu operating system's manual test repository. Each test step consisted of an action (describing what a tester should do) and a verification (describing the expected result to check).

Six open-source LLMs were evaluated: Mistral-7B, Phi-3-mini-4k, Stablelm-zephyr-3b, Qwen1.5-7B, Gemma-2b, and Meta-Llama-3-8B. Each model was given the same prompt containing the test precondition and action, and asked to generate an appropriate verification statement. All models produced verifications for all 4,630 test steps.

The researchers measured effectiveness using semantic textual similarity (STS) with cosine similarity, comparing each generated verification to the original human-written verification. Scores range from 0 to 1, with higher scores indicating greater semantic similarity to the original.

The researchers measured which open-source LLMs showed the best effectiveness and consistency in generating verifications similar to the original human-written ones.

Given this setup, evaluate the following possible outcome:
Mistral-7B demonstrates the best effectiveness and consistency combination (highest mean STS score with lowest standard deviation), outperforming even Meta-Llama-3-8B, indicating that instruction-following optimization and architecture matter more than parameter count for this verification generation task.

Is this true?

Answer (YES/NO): NO